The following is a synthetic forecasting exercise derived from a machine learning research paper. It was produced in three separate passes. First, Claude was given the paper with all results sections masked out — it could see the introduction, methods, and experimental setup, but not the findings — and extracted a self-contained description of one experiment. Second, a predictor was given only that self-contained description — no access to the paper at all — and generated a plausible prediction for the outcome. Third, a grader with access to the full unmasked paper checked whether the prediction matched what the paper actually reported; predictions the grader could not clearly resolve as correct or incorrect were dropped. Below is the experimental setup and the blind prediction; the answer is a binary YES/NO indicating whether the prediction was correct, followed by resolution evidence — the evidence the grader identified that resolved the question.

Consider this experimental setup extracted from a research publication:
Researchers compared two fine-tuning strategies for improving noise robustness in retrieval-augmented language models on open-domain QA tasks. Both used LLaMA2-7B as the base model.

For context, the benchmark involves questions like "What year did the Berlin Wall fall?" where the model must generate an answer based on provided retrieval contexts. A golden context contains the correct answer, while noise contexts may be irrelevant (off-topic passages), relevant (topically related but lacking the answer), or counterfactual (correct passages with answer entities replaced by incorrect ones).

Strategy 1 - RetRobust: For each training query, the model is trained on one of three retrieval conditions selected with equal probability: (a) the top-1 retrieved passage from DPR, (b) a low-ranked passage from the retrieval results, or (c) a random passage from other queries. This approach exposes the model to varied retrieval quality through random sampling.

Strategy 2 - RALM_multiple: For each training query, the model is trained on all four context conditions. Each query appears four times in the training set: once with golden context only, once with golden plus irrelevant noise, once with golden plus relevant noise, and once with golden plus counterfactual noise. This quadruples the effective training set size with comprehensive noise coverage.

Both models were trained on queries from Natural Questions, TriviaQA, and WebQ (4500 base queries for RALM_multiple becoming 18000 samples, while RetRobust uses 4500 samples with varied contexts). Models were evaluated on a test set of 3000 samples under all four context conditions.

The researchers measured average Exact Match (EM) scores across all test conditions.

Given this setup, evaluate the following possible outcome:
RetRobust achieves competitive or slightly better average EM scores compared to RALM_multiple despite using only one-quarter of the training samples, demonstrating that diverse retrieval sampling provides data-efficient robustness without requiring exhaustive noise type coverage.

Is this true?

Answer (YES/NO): NO